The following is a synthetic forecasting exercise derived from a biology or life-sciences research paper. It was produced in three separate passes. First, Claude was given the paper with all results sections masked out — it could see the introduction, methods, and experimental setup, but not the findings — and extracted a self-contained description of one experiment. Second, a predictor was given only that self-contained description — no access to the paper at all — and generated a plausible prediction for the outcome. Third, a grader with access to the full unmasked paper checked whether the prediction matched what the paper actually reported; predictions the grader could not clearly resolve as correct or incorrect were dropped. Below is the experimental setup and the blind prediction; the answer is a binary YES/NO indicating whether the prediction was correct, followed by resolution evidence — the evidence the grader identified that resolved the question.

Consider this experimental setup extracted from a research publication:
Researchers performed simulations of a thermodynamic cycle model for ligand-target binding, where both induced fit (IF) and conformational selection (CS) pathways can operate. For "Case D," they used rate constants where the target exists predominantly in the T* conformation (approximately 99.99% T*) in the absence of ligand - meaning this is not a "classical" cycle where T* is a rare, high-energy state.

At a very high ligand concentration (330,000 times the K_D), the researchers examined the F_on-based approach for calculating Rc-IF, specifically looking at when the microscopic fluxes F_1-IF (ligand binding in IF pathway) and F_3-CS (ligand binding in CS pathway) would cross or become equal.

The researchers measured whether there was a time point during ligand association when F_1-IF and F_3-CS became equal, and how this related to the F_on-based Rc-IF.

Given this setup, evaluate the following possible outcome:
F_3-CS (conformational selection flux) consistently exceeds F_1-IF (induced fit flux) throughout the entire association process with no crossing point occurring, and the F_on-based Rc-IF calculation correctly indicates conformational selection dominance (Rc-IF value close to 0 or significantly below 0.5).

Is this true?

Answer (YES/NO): NO